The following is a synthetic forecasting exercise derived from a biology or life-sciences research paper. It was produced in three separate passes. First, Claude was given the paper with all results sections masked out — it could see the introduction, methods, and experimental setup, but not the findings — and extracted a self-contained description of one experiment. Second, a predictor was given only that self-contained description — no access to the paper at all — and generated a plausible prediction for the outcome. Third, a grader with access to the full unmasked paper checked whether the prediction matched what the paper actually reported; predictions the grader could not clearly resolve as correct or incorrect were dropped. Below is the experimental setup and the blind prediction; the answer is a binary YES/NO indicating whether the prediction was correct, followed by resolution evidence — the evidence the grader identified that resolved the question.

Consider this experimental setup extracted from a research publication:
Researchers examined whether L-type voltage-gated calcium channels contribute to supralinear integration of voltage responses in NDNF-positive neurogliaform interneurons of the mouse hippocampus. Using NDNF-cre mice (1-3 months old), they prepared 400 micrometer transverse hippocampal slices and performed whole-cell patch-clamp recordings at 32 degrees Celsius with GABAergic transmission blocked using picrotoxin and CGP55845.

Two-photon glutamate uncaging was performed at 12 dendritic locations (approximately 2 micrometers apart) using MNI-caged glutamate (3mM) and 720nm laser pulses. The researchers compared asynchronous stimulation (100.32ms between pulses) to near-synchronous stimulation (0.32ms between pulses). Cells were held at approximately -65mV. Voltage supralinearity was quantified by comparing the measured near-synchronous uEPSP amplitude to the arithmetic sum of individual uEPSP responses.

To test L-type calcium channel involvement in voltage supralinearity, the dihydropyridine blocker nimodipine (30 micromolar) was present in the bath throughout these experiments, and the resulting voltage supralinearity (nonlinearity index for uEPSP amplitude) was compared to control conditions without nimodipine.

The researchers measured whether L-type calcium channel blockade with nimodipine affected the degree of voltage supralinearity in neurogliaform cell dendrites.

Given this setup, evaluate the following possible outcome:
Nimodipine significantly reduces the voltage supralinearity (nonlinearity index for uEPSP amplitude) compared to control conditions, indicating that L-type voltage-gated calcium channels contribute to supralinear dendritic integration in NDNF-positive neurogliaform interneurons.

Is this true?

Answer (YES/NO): NO